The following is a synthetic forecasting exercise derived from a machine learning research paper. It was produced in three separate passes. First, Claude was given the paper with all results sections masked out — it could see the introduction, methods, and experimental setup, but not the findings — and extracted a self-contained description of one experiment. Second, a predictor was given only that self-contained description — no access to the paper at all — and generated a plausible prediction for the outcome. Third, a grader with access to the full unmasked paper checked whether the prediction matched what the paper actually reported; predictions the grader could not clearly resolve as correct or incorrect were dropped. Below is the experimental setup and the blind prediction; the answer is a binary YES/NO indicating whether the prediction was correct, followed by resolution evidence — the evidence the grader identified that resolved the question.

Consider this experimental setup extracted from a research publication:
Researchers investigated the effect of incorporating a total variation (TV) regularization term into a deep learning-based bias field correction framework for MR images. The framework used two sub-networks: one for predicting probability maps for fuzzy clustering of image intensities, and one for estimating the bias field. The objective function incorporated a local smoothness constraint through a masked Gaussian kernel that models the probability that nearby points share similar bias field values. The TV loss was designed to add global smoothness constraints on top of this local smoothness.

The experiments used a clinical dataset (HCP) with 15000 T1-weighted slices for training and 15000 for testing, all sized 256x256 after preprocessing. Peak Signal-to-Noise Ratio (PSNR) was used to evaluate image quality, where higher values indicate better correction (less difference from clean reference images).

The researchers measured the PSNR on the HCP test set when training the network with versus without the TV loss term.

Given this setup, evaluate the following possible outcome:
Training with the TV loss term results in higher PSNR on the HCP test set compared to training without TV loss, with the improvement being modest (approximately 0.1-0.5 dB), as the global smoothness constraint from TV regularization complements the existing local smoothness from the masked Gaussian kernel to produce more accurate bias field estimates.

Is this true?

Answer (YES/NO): NO